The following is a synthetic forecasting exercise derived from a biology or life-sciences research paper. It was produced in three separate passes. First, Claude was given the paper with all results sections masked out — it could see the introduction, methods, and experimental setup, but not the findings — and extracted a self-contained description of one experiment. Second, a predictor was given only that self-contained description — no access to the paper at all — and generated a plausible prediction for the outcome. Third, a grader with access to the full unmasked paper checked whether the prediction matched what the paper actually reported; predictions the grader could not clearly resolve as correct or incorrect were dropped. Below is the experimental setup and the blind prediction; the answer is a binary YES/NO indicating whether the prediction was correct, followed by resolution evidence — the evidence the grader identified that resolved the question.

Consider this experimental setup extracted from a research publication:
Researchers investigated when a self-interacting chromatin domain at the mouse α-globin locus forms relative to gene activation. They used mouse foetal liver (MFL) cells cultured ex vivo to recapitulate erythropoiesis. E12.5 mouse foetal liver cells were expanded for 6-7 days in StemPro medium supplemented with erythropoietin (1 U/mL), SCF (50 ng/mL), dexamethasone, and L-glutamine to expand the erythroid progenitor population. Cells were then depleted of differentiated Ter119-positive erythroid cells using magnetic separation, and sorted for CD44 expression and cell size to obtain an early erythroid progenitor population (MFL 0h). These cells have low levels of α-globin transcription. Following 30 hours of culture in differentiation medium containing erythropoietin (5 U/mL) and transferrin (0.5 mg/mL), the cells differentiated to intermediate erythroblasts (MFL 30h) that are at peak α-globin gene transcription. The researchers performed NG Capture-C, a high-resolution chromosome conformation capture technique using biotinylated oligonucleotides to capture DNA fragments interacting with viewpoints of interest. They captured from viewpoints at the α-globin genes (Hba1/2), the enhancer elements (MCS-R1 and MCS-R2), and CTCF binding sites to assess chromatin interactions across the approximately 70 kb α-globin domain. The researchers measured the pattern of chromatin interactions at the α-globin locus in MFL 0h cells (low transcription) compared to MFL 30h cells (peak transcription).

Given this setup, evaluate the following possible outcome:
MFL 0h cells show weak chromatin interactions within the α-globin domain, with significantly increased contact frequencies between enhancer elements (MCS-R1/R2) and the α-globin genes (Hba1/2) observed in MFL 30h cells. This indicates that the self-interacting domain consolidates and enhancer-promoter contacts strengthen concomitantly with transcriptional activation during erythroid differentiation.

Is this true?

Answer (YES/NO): NO